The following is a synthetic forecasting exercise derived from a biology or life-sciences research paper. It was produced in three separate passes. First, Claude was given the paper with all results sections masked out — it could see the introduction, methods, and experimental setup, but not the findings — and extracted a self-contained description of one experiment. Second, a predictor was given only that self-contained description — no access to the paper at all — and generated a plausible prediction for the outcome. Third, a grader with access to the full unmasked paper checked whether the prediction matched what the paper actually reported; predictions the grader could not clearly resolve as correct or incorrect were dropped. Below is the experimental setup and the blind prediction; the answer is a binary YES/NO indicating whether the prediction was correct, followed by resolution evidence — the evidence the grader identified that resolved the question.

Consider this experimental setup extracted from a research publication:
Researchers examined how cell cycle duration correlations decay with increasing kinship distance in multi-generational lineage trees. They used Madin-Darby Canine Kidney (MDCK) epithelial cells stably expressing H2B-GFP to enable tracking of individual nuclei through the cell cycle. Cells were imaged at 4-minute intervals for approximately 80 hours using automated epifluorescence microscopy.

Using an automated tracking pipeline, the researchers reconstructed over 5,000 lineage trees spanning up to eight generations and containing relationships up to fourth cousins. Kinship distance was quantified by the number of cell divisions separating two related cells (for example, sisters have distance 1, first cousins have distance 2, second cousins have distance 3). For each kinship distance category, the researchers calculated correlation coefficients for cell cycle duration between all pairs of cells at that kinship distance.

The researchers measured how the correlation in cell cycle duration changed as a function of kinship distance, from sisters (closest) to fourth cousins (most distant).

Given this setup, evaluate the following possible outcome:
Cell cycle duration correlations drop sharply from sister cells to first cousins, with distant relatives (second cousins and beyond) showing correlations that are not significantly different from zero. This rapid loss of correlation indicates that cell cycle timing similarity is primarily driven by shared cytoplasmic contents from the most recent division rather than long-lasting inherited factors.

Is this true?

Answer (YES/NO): NO